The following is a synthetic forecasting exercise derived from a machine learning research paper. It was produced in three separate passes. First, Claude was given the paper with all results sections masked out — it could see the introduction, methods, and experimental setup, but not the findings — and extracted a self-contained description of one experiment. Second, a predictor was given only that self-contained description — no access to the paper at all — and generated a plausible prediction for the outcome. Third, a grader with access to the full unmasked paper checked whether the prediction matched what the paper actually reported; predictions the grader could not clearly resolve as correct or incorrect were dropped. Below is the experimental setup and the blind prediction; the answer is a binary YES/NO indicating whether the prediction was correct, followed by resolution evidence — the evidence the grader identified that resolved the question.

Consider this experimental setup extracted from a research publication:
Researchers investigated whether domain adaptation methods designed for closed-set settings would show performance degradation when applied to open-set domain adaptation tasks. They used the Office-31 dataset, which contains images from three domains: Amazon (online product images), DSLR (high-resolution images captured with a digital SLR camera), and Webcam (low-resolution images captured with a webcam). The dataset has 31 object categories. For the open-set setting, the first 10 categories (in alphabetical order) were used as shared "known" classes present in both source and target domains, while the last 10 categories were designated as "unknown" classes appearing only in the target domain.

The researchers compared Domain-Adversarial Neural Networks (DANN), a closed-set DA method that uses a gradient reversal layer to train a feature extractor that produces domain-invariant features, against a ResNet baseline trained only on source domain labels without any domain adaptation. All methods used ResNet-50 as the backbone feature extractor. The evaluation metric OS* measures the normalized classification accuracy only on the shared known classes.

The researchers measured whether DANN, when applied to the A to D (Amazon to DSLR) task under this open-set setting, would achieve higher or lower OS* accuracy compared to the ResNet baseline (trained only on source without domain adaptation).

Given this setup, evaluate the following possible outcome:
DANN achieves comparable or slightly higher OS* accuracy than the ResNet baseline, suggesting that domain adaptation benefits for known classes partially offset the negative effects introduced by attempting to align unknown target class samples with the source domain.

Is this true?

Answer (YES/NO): NO